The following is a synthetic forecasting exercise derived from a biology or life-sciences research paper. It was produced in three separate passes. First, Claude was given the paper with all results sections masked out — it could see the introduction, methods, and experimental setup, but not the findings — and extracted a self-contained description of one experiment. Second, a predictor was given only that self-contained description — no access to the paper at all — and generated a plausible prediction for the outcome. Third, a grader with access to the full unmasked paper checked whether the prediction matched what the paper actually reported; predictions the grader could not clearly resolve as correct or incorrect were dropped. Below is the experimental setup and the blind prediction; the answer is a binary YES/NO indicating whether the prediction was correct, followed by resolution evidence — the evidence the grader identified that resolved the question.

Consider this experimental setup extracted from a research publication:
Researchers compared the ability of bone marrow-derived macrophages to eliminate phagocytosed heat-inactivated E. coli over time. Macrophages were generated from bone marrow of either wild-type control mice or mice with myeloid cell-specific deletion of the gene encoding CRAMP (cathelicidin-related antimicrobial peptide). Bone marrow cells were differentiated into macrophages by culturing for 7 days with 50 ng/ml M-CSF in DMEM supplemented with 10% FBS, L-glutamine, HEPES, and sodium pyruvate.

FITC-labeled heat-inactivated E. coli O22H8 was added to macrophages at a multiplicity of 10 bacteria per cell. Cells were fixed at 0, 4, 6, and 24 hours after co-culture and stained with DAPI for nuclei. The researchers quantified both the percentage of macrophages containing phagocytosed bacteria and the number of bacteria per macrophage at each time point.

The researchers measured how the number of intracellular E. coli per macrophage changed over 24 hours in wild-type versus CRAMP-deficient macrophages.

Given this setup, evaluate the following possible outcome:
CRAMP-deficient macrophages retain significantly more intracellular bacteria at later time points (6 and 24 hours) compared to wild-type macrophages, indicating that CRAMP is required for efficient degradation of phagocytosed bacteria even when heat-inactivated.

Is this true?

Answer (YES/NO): YES